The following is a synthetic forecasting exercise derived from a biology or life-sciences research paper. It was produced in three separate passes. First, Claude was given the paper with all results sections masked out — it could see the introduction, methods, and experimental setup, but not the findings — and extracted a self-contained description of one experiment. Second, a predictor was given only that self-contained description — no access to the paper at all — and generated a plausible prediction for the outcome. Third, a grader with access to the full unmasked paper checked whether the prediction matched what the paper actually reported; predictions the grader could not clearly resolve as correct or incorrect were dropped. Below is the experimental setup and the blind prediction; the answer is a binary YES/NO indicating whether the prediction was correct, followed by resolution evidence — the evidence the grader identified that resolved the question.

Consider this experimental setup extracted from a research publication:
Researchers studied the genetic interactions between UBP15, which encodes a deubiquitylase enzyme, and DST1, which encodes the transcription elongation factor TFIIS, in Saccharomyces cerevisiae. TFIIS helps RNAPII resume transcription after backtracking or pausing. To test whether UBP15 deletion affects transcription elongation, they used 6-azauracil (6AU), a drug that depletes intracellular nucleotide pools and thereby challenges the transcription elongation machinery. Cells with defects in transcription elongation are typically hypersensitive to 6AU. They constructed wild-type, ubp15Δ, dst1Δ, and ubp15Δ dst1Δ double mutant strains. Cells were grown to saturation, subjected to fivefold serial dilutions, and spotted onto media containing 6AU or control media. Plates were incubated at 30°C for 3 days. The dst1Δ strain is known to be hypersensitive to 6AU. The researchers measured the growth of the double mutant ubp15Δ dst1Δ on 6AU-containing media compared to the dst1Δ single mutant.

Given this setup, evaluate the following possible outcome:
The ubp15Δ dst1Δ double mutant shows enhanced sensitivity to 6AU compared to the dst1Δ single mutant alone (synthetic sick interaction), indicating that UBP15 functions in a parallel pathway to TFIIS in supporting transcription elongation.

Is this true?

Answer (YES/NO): NO